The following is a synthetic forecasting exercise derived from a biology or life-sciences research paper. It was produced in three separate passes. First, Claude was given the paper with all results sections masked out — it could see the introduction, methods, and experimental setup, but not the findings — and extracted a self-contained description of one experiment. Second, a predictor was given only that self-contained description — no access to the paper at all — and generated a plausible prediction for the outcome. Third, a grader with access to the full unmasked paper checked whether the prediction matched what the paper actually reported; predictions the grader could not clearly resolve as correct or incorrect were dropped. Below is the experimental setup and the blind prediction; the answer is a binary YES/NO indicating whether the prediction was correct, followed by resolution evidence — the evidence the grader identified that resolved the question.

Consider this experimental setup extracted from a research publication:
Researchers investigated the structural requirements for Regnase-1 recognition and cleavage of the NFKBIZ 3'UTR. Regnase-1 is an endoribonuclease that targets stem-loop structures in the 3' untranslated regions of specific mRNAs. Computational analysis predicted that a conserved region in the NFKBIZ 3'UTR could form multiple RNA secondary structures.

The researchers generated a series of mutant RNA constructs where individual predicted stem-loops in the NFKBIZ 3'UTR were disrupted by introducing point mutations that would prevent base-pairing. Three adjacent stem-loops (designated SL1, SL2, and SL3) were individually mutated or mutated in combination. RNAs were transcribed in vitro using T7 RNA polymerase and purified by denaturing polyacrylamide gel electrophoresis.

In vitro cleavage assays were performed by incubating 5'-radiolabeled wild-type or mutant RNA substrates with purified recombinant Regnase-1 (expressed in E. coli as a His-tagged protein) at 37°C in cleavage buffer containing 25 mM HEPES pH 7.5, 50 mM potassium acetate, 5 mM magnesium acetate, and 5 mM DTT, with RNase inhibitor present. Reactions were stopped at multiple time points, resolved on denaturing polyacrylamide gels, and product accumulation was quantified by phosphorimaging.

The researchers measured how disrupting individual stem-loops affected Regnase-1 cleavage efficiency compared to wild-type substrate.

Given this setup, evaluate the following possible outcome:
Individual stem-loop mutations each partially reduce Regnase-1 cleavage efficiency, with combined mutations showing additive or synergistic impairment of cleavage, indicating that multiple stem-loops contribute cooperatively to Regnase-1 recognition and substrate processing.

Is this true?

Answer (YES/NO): NO